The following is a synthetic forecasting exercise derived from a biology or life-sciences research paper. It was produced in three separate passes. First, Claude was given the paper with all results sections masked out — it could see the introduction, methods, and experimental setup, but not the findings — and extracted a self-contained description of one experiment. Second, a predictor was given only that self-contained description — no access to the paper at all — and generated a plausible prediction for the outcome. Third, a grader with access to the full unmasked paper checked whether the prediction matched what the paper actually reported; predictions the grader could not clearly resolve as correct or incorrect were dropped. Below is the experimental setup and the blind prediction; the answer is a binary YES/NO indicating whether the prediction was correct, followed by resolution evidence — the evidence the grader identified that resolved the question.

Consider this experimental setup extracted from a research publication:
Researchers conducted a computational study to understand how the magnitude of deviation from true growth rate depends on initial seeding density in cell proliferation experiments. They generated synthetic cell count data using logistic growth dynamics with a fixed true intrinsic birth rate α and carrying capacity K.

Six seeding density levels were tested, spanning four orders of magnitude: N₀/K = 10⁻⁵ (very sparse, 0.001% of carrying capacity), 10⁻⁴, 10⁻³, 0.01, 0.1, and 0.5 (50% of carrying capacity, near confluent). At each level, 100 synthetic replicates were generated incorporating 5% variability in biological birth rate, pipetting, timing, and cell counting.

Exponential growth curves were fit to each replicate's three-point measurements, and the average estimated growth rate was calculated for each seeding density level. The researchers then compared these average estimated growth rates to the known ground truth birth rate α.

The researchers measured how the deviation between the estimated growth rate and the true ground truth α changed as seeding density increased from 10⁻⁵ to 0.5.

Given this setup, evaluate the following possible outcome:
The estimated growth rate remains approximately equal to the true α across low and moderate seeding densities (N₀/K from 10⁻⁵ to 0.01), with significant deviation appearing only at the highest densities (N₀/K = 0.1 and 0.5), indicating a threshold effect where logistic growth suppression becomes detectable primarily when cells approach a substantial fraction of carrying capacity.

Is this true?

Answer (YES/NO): NO